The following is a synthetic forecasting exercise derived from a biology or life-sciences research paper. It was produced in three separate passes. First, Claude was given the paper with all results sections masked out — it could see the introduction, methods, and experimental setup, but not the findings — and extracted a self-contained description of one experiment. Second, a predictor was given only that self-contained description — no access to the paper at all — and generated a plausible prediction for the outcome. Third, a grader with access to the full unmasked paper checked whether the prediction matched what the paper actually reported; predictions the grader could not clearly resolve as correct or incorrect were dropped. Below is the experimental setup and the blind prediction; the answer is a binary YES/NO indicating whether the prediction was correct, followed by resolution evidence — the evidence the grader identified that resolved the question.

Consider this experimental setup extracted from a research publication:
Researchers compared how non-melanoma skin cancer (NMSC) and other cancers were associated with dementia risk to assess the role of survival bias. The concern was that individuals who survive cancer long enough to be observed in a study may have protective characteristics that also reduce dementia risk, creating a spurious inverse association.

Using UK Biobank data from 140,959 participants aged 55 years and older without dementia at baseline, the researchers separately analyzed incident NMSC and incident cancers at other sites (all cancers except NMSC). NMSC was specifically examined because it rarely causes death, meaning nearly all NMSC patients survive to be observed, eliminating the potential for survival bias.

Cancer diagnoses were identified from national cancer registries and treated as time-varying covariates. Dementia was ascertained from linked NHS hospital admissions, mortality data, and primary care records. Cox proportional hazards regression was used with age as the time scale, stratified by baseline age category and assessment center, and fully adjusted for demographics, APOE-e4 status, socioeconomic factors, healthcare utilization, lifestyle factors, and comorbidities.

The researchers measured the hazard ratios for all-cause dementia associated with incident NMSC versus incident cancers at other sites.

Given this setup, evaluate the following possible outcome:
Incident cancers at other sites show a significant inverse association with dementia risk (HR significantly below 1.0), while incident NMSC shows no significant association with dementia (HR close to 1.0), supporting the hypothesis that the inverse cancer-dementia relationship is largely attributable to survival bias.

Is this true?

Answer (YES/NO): NO